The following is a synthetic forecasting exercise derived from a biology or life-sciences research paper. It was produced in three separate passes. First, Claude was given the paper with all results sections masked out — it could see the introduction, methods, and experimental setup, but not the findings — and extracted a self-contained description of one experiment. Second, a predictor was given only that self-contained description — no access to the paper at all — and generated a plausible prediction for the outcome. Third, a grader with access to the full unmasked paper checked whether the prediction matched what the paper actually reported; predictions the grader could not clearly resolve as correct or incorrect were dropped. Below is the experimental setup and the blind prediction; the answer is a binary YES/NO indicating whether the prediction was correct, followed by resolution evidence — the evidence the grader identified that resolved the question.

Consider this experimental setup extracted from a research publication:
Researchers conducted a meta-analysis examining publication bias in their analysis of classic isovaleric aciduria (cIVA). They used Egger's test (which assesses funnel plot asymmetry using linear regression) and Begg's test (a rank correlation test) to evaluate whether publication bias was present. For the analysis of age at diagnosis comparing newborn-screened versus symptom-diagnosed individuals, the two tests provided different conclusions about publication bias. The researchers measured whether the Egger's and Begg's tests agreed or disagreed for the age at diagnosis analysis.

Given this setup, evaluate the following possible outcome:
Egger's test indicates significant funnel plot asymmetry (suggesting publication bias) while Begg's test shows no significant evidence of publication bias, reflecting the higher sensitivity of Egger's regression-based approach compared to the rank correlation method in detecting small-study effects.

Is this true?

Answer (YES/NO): YES